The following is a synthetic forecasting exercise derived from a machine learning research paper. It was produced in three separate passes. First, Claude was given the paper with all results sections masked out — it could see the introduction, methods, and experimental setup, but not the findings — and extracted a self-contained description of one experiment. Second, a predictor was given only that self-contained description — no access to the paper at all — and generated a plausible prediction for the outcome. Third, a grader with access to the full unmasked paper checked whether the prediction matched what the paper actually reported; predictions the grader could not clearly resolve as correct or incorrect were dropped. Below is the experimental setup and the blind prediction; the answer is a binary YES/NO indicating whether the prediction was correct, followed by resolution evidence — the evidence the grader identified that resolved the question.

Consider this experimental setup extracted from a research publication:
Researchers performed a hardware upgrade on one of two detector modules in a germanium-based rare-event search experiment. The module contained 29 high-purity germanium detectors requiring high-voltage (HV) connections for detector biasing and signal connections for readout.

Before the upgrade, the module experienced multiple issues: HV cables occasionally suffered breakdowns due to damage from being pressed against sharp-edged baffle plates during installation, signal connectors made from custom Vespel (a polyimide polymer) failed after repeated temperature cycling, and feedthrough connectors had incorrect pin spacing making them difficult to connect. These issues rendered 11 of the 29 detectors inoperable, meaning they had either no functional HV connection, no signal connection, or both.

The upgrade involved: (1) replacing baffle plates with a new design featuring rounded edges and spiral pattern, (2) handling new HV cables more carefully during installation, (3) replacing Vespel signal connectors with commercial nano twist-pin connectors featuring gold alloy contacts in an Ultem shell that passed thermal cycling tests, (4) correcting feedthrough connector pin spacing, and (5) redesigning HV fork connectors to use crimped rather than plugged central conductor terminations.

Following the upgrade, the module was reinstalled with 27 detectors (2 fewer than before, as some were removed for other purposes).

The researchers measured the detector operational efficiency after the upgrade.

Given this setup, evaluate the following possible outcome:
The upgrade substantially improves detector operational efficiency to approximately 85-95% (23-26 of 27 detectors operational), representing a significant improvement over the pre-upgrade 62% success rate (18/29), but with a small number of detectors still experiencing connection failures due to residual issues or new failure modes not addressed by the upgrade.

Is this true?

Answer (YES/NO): NO